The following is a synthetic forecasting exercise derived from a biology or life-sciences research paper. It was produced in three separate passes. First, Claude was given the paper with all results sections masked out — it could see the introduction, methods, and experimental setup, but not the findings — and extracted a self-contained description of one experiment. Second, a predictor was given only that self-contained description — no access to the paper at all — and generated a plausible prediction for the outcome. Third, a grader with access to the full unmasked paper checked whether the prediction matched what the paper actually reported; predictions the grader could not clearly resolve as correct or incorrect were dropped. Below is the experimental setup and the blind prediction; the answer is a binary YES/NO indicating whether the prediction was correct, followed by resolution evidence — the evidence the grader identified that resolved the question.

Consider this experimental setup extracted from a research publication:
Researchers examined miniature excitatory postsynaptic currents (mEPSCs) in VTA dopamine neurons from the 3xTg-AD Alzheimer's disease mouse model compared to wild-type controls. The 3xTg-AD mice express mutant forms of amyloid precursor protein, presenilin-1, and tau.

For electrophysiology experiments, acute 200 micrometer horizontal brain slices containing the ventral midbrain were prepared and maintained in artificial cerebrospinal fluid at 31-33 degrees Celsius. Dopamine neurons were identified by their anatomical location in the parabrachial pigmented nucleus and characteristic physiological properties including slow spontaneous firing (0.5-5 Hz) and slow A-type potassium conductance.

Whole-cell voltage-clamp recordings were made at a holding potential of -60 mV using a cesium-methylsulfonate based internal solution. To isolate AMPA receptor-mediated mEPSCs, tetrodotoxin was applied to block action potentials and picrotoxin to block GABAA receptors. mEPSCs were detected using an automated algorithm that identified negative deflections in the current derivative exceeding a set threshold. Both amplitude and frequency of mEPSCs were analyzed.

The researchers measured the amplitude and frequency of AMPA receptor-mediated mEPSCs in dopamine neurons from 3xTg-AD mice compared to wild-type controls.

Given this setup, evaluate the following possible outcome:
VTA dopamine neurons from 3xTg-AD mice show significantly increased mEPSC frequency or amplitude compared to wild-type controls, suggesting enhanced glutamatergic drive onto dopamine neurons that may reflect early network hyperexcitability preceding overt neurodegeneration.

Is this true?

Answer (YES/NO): YES